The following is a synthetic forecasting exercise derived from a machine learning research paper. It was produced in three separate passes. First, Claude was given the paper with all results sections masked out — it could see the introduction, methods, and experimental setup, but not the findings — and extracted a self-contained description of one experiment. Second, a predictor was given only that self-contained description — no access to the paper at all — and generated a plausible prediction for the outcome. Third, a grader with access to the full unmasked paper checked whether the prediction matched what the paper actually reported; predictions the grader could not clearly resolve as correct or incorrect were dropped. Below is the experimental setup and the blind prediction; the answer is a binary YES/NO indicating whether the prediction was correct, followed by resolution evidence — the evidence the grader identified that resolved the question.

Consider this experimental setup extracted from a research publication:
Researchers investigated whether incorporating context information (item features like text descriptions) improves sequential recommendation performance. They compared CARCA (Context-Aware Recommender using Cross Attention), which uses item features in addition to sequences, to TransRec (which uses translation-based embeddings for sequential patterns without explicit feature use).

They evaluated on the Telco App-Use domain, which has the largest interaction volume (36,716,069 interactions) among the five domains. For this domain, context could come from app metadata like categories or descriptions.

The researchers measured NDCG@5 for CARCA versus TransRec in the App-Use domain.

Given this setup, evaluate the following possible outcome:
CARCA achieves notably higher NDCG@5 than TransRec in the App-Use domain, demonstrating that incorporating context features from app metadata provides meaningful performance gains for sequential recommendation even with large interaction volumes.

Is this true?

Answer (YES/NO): NO